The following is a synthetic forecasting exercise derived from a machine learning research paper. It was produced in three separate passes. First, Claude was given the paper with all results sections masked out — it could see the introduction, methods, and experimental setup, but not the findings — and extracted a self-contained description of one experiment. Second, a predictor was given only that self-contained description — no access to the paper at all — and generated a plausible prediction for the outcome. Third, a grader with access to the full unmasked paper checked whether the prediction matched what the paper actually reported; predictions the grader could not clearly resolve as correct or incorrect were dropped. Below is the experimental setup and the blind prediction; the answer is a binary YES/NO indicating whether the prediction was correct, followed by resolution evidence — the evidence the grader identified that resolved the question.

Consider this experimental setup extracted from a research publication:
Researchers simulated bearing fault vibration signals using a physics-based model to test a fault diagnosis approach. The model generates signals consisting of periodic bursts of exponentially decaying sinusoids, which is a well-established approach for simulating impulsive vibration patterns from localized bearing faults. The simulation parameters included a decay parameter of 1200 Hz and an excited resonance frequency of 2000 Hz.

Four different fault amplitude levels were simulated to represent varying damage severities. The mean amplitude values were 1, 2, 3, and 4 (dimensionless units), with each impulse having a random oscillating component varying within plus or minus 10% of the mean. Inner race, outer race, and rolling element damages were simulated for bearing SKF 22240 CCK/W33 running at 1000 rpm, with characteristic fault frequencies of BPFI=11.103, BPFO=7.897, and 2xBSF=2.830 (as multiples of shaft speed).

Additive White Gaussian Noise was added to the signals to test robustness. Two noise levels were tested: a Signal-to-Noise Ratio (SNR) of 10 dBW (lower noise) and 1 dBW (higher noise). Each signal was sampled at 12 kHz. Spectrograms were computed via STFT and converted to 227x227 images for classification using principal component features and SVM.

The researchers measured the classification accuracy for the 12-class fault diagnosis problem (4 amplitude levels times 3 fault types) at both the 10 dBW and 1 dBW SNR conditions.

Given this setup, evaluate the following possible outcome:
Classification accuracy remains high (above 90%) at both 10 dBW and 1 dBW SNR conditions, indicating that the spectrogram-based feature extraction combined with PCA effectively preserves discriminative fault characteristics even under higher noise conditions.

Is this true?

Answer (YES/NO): YES